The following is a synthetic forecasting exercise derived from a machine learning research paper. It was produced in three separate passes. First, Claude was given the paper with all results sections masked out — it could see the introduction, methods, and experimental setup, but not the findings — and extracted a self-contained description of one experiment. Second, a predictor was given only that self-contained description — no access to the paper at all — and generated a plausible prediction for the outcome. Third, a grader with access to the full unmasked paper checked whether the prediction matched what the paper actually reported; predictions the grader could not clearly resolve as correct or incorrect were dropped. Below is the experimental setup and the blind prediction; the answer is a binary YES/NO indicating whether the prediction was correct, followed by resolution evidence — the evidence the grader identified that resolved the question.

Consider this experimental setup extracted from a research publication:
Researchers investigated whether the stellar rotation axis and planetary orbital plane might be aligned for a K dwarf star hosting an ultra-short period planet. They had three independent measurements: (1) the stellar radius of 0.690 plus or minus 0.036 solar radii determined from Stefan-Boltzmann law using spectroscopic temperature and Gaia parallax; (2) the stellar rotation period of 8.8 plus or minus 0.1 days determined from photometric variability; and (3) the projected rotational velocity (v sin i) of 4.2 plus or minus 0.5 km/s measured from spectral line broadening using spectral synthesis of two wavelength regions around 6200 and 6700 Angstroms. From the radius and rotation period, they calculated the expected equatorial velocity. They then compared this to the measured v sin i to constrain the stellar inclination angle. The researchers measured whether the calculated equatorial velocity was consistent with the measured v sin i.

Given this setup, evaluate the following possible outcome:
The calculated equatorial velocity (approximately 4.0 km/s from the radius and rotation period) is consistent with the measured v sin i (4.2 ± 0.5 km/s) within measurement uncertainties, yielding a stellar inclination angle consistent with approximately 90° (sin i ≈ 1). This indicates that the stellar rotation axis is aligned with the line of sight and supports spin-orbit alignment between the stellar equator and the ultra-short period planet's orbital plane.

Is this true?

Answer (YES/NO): NO